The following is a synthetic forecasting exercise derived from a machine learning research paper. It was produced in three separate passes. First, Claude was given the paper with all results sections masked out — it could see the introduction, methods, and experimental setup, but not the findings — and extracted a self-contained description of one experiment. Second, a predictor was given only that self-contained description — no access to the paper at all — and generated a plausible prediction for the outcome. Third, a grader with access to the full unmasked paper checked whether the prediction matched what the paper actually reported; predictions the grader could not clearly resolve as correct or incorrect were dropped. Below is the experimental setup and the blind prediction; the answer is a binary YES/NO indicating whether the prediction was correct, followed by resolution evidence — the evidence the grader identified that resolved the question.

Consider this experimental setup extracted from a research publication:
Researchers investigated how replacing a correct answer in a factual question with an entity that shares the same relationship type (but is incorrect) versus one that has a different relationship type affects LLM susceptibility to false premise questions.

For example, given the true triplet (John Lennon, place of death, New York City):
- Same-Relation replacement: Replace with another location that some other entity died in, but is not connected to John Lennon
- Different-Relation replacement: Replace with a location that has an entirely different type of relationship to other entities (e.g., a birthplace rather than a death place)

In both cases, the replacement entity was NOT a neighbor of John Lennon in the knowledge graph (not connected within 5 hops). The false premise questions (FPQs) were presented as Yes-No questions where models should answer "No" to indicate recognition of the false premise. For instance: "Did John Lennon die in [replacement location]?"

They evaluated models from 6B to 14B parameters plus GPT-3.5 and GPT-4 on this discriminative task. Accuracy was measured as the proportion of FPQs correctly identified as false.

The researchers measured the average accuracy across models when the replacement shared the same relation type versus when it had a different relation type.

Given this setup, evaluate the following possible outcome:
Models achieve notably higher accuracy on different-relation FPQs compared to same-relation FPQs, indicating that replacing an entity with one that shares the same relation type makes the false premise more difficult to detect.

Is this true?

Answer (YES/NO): YES